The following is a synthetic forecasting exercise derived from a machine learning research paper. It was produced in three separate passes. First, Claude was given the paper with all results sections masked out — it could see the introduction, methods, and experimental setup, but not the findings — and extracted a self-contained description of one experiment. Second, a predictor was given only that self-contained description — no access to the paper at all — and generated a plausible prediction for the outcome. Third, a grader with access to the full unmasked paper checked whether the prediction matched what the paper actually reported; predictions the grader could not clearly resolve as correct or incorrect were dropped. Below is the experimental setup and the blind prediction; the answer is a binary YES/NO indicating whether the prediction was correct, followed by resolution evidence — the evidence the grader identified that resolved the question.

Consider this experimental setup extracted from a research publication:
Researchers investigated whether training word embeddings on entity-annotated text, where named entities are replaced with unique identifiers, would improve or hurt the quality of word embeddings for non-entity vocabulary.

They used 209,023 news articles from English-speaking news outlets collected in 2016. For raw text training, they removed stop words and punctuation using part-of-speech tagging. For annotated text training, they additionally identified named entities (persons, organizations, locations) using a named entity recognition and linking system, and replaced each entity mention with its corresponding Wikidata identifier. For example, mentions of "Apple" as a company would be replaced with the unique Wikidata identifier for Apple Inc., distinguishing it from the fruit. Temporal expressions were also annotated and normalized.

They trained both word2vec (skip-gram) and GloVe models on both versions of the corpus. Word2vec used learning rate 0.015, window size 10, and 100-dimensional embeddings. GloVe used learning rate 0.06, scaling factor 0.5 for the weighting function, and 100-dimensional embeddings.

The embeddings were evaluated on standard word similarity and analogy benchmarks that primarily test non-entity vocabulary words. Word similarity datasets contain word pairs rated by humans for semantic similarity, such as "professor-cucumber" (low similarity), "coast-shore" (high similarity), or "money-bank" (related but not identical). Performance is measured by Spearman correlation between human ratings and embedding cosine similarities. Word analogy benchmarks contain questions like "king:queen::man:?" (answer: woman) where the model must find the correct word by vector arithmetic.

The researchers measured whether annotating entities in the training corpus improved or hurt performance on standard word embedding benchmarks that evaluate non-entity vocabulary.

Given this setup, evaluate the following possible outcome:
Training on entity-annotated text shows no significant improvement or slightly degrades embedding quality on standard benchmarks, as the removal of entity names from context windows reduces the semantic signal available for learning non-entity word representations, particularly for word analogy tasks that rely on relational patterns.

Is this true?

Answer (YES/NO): YES